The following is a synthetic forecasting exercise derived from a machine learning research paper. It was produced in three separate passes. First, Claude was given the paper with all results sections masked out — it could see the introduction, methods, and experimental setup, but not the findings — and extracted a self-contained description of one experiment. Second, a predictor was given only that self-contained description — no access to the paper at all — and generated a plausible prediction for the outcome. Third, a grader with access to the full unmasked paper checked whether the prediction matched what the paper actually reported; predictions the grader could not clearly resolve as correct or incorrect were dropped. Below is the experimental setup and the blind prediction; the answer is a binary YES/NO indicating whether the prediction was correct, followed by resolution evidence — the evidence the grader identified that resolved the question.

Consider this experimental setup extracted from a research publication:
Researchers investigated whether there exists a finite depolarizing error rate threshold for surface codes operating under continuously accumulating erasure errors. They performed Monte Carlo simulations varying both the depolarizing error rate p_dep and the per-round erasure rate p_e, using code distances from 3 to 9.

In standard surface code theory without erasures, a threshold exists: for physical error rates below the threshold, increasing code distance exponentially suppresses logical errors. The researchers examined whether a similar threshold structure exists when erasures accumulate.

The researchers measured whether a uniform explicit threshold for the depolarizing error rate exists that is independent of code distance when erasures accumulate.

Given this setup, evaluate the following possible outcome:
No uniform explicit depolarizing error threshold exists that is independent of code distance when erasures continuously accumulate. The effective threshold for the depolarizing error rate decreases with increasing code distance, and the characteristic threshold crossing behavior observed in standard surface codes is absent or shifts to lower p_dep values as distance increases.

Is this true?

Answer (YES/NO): YES